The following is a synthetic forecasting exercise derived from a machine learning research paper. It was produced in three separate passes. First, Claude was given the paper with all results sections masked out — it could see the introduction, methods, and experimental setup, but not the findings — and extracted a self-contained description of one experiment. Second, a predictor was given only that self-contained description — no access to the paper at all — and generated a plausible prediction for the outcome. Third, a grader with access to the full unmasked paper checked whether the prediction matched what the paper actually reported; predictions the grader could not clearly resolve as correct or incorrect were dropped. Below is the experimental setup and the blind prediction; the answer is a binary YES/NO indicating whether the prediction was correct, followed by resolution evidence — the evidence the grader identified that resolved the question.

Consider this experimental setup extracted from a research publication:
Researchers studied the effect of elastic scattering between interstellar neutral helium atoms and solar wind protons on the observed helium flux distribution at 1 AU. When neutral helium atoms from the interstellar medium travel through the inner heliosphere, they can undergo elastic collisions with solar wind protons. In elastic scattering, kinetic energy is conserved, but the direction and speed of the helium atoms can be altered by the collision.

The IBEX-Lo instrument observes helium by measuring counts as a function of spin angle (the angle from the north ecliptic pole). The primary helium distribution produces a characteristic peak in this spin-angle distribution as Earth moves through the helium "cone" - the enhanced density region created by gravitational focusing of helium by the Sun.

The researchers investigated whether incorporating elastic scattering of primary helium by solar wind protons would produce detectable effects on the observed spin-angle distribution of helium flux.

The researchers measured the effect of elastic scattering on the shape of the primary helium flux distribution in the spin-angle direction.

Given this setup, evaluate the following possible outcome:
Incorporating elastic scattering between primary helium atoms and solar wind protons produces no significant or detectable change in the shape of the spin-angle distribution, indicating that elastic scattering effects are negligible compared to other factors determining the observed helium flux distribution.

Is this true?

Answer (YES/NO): NO